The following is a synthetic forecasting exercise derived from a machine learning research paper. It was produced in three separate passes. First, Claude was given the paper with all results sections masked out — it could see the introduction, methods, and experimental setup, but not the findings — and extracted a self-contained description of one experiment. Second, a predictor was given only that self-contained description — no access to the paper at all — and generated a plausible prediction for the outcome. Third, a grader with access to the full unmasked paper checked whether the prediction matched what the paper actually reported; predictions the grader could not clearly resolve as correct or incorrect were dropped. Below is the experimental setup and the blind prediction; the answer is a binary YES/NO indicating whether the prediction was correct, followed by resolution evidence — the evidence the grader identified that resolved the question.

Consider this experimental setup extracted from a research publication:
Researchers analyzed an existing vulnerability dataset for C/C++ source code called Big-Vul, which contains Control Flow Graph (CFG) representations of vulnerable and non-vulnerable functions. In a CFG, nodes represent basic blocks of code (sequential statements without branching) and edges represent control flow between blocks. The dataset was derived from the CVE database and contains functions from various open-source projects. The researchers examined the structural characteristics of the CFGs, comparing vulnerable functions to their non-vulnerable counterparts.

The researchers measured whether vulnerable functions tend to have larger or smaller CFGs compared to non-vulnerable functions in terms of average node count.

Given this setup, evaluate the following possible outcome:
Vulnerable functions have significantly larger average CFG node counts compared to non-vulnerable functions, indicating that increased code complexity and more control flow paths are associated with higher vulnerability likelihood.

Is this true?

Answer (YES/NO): YES